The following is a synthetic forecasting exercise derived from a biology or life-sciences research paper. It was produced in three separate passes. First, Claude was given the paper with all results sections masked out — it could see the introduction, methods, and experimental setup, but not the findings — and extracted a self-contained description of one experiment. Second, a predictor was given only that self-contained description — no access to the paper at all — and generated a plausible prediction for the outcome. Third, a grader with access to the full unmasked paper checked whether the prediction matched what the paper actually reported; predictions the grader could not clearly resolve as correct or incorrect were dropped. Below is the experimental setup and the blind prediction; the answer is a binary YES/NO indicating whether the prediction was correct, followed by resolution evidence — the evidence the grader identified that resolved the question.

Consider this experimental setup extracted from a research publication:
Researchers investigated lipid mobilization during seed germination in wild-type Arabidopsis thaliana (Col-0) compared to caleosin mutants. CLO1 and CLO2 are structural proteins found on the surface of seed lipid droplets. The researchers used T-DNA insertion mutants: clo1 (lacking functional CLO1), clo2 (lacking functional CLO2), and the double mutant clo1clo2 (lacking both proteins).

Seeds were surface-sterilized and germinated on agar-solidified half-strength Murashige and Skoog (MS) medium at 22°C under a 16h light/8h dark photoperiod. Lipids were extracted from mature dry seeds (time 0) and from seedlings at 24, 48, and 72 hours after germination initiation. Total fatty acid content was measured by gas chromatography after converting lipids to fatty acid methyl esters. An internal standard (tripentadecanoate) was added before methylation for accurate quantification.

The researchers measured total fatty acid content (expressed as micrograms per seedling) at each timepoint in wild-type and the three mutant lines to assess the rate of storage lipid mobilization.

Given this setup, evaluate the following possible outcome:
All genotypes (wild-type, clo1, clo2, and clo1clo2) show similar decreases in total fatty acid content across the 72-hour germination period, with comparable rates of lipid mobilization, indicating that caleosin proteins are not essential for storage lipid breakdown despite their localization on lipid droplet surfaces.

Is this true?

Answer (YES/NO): NO